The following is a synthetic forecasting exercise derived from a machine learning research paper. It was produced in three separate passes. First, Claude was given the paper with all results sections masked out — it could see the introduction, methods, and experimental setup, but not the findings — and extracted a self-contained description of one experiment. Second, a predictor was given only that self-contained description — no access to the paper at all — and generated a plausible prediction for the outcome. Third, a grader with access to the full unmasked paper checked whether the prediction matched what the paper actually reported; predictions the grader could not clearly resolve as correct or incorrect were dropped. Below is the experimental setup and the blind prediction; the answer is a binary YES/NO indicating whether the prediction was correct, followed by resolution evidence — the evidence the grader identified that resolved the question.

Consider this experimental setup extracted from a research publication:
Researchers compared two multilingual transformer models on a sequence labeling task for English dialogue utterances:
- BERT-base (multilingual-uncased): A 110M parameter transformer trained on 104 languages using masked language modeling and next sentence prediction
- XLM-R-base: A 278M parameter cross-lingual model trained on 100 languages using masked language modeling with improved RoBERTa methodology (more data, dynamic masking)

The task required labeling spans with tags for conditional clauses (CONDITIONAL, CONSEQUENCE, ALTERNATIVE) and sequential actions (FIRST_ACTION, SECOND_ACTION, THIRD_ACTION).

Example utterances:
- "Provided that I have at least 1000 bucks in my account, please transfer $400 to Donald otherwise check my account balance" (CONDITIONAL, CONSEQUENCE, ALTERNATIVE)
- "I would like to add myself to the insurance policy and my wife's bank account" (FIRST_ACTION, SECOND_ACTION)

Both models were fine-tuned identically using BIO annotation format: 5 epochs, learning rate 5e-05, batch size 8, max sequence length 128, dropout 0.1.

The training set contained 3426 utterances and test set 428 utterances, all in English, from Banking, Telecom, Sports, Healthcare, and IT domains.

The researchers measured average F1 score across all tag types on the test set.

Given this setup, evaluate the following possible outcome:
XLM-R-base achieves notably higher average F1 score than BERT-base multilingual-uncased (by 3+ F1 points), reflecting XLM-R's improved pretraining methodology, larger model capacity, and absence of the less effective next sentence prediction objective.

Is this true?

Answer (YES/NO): NO